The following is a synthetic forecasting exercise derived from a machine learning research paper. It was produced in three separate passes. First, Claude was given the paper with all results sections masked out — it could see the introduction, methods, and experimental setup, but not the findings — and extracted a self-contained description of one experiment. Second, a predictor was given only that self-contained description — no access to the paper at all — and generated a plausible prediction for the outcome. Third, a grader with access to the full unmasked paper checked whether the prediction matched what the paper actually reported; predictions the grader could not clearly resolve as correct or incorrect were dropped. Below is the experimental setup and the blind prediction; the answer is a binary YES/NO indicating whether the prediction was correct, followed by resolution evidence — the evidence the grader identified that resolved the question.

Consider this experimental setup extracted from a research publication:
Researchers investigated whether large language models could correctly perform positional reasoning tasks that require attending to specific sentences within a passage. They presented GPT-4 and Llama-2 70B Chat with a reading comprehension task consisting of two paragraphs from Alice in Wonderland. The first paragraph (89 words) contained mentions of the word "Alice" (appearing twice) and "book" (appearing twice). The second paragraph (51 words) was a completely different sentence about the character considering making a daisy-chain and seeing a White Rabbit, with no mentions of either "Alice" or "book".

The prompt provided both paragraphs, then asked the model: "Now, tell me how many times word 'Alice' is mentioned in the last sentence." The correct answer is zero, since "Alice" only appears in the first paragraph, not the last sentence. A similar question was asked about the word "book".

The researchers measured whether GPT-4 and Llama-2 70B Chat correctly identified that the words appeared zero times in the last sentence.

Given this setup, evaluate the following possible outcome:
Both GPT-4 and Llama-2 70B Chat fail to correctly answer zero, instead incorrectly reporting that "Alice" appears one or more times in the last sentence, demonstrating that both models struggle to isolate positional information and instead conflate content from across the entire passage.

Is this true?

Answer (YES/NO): YES